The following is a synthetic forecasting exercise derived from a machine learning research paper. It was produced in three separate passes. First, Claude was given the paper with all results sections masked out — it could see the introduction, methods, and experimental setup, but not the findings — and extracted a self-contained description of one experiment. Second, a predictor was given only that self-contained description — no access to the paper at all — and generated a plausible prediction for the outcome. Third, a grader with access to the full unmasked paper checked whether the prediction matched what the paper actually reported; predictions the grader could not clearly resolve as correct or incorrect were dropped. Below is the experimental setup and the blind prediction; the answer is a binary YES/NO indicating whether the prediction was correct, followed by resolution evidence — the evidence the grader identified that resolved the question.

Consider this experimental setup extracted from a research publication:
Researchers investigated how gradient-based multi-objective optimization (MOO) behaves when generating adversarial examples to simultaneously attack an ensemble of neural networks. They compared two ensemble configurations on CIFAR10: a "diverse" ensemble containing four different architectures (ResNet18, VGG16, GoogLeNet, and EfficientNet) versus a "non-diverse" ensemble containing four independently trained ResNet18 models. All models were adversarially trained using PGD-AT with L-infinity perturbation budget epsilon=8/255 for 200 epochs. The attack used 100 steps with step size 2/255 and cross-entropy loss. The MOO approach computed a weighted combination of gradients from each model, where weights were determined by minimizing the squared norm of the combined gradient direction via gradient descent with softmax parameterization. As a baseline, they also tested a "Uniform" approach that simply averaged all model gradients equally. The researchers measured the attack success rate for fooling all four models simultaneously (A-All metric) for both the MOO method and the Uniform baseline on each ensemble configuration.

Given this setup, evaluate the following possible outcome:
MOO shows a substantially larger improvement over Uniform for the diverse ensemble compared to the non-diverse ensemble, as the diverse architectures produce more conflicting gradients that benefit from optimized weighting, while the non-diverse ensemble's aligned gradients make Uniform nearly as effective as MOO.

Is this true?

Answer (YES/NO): NO